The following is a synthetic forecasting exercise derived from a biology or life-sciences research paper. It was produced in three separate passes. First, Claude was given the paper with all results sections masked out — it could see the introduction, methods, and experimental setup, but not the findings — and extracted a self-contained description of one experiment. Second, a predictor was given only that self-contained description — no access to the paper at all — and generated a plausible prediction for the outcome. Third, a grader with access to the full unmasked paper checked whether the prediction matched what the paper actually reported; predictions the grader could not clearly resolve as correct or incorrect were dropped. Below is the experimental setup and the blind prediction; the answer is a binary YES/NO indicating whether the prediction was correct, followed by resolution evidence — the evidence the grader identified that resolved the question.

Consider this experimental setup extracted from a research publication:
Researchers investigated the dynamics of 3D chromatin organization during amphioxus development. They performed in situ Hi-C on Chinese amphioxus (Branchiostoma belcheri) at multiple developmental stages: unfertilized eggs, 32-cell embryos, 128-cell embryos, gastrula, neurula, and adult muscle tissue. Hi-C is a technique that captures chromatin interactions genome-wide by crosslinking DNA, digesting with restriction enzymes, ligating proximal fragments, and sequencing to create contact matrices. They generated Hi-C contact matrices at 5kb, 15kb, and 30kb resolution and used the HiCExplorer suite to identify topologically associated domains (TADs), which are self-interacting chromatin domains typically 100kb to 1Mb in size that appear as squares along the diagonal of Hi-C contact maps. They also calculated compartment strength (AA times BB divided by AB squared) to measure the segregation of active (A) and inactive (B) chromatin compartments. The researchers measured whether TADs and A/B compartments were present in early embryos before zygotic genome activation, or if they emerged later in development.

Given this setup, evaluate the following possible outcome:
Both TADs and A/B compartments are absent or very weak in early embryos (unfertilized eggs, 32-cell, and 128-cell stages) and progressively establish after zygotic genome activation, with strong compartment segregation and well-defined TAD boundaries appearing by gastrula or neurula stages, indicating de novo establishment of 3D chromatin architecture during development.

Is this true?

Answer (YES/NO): NO